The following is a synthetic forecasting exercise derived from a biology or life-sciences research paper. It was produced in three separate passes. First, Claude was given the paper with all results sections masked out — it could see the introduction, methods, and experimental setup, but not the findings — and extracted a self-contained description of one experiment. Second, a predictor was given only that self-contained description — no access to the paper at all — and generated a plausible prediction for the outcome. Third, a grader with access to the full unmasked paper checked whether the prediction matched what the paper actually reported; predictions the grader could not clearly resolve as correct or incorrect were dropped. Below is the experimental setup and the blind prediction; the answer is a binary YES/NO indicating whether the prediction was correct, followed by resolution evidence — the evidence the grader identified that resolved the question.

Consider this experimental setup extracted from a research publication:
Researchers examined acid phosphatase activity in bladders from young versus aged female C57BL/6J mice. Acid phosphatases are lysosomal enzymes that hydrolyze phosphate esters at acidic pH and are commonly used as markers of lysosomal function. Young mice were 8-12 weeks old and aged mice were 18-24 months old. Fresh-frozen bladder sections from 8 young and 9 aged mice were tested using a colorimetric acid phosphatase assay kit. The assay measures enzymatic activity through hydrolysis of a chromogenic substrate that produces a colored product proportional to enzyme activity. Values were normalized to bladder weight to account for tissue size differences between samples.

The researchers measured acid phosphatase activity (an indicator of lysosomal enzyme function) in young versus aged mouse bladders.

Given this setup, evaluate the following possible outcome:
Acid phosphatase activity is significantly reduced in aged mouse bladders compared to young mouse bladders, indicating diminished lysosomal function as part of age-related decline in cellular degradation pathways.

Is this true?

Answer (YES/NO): YES